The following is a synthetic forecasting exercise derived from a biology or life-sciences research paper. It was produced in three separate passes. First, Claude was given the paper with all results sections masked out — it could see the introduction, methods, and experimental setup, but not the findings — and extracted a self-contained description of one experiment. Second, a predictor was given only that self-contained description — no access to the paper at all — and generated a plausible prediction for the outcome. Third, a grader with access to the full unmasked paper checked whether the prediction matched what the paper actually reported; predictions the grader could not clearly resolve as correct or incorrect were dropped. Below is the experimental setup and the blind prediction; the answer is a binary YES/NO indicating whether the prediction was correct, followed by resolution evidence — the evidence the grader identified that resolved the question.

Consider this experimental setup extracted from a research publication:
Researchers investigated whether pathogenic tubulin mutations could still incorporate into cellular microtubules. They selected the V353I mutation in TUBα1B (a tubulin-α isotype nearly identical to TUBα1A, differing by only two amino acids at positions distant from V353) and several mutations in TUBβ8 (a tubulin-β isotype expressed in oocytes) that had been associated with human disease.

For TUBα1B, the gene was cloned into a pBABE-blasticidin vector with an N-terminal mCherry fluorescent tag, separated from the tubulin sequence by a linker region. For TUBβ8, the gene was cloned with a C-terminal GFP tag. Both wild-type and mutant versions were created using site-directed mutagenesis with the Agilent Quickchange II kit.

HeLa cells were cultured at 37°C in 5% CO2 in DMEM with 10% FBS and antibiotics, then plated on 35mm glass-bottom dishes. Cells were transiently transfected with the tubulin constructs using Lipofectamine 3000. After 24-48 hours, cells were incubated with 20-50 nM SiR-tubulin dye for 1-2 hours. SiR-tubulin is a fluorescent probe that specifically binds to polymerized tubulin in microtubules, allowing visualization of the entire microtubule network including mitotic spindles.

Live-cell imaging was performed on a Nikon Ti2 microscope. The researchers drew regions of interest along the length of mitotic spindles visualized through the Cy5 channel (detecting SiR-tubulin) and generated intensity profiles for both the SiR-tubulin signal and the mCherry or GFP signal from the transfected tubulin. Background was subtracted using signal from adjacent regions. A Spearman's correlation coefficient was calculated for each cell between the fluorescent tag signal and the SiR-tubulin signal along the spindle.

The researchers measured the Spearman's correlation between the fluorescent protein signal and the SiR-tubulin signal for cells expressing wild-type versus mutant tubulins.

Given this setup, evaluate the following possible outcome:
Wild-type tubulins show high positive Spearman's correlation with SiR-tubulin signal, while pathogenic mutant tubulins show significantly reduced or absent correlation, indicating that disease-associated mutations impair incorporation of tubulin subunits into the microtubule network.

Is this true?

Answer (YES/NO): NO